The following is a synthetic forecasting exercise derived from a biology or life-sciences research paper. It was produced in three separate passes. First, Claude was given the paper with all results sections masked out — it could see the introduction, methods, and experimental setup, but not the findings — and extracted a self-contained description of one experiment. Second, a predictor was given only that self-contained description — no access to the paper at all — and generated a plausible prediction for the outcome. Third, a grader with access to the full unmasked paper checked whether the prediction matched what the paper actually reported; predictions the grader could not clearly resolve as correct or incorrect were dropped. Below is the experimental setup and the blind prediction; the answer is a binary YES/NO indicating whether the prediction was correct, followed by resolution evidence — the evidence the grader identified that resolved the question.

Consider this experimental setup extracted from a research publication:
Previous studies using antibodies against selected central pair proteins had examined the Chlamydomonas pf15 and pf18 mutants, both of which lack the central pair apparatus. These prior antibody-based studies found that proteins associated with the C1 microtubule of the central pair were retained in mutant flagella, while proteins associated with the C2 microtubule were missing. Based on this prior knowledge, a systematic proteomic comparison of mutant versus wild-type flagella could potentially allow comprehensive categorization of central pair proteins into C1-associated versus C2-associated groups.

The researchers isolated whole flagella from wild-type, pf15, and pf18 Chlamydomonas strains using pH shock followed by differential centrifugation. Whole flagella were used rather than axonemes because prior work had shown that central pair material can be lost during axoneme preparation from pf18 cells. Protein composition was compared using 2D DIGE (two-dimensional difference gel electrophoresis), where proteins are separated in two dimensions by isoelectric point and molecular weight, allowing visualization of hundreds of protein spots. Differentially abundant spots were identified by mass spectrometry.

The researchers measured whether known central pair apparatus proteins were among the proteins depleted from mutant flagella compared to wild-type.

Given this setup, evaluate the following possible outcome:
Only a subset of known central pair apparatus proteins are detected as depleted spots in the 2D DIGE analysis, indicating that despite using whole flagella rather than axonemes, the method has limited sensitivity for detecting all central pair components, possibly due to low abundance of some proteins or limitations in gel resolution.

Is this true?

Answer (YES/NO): NO